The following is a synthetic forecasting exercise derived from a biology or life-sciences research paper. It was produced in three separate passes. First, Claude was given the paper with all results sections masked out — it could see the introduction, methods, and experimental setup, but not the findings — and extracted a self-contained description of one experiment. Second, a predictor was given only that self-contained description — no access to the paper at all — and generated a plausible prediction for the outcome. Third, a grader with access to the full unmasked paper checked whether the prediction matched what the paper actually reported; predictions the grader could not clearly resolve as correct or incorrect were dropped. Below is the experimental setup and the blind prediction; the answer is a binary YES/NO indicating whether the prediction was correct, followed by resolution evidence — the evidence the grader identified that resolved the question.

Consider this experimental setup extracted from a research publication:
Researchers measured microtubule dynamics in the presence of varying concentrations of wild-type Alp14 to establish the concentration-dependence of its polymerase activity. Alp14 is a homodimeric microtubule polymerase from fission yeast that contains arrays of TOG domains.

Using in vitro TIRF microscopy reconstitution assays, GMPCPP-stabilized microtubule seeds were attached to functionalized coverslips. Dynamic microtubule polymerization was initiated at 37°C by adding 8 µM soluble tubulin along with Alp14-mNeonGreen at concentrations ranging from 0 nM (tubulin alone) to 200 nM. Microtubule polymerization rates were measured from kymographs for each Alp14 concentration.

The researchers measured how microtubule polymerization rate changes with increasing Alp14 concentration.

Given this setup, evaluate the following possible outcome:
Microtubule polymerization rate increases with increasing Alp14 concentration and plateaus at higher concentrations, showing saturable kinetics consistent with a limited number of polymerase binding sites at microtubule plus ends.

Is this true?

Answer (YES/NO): YES